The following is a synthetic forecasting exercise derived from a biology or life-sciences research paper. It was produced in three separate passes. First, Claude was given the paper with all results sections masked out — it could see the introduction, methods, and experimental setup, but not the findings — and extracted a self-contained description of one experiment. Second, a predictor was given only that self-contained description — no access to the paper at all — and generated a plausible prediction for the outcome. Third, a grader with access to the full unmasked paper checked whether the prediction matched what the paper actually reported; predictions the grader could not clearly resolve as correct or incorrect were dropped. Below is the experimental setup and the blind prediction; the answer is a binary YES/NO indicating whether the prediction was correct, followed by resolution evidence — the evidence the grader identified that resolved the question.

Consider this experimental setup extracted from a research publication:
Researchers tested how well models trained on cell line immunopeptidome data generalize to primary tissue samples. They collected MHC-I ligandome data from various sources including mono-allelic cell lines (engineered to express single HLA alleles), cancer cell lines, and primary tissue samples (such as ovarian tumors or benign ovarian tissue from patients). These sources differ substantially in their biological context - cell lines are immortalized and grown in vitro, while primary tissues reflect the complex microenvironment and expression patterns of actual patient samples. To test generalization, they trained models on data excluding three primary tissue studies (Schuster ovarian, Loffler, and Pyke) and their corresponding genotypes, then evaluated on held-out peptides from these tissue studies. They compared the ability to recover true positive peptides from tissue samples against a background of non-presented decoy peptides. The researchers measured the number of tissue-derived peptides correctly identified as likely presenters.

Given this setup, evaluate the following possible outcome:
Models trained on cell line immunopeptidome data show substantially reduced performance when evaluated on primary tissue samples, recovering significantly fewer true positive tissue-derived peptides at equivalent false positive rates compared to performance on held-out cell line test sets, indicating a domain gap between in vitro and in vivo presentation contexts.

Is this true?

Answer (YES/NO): NO